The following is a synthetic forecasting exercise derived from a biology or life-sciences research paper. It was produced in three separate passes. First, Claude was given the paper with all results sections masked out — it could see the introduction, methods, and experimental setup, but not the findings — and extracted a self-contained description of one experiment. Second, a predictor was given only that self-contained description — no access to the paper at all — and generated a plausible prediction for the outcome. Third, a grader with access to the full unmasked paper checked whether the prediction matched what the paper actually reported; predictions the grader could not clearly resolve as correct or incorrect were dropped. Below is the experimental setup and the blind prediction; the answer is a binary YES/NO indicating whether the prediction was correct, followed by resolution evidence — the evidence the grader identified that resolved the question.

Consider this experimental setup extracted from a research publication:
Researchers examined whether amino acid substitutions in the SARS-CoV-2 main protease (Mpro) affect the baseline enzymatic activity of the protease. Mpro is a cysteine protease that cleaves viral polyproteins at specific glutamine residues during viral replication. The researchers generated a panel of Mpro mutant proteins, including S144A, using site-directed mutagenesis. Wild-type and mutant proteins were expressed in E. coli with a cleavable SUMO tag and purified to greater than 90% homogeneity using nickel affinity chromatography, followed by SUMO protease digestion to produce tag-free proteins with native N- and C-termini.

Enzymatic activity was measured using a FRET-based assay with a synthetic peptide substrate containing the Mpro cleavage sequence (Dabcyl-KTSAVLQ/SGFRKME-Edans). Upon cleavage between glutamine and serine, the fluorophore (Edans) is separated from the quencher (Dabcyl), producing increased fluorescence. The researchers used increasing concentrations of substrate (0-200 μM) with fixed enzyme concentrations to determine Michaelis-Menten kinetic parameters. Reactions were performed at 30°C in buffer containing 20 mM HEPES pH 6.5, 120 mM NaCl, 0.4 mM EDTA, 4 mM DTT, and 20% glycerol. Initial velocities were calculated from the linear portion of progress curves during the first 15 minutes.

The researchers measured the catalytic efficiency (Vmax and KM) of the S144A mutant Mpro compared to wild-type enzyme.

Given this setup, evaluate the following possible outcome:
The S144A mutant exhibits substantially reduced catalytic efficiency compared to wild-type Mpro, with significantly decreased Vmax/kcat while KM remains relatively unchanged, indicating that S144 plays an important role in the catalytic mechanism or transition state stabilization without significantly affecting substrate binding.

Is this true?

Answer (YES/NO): NO